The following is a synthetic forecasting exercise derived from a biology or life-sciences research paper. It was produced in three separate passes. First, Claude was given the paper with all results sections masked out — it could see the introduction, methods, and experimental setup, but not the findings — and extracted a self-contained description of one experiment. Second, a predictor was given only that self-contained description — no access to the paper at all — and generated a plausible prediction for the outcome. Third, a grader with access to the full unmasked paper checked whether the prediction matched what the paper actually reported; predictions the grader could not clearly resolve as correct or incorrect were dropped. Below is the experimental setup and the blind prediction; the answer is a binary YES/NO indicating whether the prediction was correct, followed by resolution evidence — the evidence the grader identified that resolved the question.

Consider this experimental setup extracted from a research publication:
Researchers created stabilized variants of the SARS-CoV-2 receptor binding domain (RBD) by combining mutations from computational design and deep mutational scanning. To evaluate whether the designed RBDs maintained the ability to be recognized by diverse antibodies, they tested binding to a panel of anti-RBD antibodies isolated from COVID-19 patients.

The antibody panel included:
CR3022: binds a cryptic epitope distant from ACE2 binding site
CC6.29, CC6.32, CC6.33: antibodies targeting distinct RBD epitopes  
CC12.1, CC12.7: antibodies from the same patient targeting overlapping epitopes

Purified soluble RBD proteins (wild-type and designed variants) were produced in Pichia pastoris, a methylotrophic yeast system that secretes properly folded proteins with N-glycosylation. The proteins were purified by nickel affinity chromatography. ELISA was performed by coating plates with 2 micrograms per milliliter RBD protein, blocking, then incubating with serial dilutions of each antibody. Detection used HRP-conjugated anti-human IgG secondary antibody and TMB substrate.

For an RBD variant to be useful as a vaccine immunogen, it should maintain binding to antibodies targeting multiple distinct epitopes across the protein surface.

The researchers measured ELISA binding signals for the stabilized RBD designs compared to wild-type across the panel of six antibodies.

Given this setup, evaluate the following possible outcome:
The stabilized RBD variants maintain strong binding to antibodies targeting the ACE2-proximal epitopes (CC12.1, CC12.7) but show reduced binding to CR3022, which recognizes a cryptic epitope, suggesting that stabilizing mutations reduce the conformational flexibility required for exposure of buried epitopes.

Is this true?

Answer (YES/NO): NO